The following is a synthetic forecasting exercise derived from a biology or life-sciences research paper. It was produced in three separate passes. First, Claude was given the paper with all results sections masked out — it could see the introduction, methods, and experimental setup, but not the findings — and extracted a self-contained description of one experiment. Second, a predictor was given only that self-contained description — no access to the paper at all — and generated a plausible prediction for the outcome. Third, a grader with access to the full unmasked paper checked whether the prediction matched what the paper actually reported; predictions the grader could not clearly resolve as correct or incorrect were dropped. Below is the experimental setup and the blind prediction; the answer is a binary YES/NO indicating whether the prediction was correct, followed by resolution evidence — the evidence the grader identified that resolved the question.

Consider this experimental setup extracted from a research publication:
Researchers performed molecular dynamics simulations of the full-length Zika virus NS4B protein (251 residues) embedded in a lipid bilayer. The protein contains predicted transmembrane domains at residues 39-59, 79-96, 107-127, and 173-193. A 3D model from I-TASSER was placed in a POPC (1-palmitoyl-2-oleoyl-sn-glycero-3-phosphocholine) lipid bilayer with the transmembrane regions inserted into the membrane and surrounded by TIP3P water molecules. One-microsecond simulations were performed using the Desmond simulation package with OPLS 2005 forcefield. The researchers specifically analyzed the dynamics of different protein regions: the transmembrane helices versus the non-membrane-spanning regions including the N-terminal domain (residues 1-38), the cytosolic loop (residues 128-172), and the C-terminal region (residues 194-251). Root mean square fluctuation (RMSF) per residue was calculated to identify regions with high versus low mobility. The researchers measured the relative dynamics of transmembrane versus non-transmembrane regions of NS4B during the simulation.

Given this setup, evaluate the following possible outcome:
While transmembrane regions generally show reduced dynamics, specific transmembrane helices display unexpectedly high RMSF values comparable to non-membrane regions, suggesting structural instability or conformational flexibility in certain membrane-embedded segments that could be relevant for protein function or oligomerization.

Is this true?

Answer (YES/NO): NO